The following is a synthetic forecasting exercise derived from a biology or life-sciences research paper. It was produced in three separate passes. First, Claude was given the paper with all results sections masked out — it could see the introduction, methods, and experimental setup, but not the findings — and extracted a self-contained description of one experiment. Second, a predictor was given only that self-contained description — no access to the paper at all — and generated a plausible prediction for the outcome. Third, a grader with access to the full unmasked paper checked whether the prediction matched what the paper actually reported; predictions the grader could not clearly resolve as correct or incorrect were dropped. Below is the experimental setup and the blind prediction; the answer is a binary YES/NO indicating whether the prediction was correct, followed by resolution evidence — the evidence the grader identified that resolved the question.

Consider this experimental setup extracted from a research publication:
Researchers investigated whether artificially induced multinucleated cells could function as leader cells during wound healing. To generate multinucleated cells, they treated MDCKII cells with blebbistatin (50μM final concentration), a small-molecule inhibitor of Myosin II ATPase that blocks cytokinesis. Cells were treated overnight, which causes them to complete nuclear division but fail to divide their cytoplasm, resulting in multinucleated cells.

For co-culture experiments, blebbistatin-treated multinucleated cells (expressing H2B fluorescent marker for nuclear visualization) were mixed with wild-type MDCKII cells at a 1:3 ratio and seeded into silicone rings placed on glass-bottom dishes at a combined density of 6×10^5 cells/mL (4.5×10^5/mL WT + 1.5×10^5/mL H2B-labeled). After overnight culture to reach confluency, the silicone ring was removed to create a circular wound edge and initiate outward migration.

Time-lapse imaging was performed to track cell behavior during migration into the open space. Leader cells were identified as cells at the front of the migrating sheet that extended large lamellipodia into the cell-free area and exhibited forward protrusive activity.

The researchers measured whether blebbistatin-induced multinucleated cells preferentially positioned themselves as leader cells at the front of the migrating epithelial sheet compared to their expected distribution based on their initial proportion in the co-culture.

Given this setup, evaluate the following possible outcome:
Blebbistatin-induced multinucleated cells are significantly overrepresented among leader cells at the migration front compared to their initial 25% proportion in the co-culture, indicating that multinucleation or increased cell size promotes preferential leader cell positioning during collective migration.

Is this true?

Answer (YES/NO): YES